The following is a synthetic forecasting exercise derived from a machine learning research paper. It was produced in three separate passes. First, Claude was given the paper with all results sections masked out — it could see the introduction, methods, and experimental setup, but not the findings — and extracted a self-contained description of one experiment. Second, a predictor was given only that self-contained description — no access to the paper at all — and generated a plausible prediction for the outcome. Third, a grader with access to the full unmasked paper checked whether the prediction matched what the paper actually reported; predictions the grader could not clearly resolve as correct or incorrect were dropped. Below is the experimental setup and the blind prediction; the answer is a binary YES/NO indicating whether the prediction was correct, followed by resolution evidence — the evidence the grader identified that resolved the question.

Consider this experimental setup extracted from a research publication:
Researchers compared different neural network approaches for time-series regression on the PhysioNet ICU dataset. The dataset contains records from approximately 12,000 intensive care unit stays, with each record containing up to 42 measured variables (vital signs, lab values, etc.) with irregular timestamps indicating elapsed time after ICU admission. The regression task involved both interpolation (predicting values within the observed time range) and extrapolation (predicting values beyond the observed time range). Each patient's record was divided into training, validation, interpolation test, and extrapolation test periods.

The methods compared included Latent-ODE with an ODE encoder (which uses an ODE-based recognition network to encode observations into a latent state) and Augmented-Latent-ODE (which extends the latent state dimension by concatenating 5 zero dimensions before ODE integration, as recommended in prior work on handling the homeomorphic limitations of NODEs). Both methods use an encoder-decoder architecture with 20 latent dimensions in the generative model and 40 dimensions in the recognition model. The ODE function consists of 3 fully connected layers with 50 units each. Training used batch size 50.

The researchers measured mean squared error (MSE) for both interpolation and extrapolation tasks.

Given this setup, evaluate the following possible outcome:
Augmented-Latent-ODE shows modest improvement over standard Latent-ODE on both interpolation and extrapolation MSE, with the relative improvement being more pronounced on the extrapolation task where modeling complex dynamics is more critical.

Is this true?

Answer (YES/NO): NO